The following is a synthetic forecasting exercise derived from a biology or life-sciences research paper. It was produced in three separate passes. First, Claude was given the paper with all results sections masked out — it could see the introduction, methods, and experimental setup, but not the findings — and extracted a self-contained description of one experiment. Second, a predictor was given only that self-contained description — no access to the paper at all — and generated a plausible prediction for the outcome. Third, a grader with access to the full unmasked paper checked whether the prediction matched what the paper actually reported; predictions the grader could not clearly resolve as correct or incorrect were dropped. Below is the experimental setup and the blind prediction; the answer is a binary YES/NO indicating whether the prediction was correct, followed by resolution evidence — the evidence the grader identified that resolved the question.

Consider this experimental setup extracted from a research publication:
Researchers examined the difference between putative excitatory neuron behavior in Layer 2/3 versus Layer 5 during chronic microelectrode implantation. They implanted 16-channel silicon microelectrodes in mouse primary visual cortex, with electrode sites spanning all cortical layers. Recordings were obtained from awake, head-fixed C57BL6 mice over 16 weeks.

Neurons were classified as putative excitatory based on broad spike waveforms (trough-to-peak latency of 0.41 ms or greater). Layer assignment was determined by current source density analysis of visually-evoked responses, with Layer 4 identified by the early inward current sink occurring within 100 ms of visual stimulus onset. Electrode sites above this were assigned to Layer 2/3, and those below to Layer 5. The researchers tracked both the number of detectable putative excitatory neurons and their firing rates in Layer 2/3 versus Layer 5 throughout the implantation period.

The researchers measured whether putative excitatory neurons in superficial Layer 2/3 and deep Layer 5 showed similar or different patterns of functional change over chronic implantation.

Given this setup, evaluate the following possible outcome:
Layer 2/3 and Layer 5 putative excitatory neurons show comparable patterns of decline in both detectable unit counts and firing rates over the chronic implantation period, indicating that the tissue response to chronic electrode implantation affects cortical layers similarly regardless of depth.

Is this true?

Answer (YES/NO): NO